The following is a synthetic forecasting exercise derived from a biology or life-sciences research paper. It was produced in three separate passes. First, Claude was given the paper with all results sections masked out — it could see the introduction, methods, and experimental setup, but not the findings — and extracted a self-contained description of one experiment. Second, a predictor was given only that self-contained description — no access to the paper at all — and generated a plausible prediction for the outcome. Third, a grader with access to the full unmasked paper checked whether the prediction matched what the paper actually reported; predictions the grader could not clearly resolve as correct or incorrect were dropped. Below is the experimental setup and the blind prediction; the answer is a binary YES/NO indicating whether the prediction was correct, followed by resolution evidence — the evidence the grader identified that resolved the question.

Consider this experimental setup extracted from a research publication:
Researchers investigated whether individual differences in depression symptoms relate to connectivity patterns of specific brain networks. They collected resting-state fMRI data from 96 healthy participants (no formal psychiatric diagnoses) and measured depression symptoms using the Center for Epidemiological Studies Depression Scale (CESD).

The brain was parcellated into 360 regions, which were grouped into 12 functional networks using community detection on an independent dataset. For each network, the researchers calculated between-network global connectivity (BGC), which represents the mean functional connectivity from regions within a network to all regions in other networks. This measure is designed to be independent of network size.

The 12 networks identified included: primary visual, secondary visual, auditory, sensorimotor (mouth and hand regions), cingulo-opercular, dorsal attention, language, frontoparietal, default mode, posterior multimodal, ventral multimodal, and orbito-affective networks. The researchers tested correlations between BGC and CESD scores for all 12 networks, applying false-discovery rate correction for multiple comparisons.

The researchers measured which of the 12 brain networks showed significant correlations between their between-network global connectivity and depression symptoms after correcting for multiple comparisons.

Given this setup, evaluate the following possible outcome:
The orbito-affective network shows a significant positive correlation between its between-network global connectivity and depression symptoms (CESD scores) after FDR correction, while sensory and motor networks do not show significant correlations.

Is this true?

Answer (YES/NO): NO